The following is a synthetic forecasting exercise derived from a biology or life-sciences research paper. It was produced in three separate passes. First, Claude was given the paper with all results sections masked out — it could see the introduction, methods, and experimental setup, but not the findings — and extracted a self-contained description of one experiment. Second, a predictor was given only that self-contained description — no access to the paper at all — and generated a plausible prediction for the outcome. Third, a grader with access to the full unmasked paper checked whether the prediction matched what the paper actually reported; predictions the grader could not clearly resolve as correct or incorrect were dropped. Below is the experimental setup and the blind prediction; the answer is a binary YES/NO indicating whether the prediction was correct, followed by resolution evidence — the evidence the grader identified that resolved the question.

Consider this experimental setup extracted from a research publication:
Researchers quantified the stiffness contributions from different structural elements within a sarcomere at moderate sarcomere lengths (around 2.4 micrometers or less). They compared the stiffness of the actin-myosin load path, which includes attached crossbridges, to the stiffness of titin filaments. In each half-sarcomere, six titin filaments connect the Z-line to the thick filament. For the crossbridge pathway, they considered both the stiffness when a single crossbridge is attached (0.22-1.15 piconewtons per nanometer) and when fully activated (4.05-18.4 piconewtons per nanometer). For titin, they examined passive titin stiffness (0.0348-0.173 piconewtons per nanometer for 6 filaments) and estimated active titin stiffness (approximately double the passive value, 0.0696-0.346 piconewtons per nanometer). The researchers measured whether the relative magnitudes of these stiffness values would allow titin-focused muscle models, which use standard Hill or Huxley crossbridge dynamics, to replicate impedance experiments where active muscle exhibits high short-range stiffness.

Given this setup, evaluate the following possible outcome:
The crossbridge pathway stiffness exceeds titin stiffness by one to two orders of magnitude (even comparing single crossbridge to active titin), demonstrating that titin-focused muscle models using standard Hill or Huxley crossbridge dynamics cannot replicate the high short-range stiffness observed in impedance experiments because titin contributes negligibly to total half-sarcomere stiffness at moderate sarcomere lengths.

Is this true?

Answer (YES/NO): NO